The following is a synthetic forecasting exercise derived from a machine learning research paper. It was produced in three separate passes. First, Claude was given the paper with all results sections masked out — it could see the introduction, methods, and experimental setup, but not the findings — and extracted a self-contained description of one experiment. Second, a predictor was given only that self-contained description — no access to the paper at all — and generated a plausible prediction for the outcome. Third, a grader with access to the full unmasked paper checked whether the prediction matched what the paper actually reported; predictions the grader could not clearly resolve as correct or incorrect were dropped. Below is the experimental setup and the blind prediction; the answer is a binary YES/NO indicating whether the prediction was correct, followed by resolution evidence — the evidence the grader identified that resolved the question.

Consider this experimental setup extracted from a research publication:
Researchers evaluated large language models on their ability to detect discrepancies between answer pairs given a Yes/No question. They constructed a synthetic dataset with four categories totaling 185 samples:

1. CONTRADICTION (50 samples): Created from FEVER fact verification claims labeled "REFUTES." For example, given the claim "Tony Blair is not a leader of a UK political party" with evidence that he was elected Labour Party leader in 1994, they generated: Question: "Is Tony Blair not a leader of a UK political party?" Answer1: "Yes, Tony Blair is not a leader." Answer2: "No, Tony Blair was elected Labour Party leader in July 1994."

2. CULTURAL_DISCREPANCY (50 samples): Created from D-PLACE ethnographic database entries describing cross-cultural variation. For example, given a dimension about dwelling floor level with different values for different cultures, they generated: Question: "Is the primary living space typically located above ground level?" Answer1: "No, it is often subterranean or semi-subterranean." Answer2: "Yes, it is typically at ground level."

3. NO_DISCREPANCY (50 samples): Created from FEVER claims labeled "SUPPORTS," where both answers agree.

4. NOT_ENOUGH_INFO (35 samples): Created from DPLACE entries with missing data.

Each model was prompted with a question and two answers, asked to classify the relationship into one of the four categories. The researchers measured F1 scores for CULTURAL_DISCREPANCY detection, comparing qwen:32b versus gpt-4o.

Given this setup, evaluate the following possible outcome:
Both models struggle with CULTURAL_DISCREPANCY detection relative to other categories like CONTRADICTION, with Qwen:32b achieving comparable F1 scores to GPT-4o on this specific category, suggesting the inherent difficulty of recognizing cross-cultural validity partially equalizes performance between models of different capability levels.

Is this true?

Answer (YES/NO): NO